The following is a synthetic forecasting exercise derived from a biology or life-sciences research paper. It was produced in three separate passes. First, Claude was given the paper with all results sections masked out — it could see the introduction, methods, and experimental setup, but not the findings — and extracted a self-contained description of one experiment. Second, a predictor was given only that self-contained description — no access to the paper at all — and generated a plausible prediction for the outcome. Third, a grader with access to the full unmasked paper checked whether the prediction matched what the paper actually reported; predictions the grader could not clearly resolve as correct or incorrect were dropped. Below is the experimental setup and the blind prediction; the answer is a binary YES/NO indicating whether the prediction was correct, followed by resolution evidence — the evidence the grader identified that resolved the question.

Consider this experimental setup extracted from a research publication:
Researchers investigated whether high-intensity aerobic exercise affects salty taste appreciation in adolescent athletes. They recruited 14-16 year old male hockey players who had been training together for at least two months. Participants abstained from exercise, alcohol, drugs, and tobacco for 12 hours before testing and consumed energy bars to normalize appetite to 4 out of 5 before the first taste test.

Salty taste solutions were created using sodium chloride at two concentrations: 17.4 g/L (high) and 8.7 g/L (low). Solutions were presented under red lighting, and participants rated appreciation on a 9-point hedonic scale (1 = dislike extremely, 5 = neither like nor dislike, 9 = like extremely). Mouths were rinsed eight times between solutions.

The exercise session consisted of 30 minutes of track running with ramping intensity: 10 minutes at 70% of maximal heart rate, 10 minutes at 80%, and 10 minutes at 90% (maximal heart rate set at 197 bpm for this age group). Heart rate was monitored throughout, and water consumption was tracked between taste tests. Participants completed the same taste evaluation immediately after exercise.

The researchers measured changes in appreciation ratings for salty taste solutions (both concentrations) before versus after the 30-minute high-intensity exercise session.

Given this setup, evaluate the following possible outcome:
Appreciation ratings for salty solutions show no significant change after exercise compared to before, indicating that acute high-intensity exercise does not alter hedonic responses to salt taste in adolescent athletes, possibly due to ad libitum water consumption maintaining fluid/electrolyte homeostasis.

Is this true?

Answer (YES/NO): YES